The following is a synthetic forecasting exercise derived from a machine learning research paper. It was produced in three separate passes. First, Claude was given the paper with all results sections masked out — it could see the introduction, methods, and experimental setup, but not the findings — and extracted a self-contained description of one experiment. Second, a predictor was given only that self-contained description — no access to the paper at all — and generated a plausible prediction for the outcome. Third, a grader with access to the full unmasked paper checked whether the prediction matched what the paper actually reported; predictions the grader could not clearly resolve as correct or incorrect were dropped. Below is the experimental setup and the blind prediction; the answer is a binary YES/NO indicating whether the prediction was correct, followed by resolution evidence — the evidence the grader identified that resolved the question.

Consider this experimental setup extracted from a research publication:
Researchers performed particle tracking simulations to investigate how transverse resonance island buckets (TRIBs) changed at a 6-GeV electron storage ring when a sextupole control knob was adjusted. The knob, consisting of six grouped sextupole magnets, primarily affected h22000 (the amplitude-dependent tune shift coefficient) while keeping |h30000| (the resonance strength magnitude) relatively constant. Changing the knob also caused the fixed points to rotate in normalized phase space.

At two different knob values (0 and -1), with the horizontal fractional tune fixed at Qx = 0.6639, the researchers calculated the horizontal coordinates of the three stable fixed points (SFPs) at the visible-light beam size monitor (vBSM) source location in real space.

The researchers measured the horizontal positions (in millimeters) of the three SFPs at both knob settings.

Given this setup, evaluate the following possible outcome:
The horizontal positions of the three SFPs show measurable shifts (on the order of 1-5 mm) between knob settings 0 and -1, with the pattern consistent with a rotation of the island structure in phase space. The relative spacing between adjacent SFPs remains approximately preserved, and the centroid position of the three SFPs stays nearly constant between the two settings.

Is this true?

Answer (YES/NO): NO